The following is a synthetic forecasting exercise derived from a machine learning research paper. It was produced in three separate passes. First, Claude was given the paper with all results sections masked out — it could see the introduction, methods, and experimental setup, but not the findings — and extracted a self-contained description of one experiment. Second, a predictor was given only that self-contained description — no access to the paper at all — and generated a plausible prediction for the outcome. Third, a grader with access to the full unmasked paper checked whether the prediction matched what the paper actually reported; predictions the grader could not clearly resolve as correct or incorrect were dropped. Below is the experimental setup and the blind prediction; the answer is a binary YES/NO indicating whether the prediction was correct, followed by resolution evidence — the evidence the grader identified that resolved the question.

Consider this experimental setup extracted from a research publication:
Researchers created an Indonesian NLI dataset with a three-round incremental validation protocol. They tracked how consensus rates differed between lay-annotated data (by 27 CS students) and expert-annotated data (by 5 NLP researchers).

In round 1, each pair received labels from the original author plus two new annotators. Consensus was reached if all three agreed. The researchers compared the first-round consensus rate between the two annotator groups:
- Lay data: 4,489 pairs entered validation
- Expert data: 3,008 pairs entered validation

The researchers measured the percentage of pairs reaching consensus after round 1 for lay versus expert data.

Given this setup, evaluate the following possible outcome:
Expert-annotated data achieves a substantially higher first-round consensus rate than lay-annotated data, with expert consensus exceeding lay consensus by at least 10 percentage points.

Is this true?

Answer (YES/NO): NO